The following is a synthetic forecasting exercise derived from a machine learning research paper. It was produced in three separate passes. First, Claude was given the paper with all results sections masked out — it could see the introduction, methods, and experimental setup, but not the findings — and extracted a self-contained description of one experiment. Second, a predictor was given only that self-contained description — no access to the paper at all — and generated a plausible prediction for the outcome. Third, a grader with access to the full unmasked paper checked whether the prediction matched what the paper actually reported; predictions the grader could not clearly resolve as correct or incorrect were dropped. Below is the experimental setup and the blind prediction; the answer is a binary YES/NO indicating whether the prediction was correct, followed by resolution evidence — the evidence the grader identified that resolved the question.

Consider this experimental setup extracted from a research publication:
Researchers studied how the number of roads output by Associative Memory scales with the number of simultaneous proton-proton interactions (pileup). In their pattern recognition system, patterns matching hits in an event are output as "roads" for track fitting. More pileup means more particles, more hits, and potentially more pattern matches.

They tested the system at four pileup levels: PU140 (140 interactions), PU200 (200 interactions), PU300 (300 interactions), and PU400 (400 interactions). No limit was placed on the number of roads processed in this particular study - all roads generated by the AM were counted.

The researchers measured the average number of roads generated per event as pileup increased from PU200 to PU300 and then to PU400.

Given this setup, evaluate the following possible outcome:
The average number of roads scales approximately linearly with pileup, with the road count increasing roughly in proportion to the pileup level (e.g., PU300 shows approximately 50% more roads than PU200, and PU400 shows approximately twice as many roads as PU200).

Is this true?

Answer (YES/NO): NO